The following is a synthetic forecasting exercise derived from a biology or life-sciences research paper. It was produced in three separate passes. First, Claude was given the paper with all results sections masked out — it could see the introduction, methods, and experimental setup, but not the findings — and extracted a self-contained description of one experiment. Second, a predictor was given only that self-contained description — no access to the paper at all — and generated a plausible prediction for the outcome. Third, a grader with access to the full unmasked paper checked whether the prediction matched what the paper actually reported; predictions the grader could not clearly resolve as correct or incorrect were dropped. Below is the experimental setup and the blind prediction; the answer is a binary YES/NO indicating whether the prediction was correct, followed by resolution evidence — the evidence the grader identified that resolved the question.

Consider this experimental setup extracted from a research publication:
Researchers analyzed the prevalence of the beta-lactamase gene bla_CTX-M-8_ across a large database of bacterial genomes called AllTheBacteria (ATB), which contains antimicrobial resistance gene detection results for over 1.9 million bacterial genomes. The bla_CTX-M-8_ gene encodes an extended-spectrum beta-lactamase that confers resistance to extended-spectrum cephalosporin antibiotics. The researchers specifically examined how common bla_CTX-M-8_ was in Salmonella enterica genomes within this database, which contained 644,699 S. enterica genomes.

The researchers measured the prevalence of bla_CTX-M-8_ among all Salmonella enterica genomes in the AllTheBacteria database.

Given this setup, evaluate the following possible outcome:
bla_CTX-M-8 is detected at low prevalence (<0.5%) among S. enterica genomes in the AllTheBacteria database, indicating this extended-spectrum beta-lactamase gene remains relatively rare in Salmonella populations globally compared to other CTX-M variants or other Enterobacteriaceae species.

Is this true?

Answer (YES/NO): YES